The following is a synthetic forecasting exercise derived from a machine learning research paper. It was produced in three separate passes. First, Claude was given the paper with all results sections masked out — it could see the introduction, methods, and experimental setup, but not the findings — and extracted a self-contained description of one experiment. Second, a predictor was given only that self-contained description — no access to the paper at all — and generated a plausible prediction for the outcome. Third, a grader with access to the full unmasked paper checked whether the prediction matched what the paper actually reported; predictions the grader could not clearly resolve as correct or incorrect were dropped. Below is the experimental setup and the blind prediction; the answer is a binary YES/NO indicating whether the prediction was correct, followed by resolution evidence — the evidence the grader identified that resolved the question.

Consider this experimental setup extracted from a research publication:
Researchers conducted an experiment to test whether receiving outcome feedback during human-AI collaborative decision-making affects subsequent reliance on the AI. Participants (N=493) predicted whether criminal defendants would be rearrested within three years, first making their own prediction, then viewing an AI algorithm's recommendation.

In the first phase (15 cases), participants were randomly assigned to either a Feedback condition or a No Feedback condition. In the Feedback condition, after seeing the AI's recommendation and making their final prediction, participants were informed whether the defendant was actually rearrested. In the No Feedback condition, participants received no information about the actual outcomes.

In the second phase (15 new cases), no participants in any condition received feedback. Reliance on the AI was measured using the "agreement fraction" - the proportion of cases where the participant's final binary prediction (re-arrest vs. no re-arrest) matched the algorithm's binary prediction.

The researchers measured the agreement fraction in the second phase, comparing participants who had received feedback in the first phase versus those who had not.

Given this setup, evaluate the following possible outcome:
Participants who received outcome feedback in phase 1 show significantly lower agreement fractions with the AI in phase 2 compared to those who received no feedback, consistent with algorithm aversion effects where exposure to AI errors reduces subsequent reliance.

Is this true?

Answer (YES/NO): NO